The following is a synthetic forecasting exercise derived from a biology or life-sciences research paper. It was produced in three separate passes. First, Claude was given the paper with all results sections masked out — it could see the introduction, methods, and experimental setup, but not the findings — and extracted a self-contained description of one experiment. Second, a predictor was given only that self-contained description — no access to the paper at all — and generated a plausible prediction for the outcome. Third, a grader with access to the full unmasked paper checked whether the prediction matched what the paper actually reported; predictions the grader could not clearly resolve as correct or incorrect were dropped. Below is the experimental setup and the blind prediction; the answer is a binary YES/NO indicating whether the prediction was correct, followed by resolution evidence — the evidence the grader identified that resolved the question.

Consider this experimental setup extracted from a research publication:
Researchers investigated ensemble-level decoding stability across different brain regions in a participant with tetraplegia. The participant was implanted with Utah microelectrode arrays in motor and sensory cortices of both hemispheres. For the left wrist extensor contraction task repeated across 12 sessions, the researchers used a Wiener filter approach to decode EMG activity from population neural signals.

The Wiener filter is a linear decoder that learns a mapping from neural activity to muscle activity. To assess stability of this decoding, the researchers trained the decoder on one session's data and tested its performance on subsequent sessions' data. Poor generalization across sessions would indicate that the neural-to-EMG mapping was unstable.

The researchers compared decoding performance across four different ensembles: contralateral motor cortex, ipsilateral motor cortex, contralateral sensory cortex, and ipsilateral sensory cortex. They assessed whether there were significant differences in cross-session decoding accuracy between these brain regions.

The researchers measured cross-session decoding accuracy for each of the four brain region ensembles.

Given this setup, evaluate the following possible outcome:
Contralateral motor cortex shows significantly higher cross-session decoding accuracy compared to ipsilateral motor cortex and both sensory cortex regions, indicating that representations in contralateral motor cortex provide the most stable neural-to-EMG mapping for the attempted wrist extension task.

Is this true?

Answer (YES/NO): NO